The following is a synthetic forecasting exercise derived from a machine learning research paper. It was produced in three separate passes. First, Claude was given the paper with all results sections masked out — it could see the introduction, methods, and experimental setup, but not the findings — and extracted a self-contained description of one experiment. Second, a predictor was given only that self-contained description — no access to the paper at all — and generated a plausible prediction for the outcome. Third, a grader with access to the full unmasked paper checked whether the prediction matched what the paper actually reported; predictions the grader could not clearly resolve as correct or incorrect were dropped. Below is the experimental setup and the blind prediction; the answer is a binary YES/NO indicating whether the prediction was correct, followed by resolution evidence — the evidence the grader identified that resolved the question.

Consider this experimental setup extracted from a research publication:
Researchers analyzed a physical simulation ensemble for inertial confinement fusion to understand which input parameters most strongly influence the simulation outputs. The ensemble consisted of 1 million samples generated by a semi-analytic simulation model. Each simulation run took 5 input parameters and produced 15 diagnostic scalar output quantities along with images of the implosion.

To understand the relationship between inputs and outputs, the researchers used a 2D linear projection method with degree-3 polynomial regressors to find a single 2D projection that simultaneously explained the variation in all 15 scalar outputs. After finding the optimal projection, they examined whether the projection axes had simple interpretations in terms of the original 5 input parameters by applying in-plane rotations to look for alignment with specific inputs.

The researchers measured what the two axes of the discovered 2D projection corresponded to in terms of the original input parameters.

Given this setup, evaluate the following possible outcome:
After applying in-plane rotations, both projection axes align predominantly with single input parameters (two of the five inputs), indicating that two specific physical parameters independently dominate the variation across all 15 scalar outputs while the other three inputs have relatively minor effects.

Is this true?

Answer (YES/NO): YES